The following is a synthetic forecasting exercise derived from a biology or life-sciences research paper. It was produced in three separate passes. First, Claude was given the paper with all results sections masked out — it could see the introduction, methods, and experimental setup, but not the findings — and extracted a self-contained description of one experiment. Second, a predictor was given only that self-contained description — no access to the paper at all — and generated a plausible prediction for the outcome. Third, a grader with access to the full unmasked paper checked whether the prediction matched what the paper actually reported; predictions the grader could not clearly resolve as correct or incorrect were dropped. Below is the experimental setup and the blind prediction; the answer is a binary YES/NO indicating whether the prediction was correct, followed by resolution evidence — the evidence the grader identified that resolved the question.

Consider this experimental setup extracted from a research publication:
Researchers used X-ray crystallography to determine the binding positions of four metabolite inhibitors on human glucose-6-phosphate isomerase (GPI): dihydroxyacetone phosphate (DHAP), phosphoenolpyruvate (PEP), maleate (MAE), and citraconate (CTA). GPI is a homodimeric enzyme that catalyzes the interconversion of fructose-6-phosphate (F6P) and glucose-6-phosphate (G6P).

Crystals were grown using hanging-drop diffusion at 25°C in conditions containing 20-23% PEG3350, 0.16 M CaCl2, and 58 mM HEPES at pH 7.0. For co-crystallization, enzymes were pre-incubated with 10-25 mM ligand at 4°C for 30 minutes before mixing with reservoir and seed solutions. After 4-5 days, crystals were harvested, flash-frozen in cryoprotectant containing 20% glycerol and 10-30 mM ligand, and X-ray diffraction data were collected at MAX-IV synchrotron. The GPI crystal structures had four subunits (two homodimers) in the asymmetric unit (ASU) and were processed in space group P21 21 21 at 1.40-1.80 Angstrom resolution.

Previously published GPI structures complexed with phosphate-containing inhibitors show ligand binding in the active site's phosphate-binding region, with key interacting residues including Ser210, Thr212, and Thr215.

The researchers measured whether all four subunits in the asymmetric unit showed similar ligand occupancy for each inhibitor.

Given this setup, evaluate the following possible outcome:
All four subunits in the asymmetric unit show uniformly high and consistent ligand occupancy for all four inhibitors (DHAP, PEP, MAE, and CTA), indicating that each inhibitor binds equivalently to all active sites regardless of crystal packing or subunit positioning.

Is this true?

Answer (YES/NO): NO